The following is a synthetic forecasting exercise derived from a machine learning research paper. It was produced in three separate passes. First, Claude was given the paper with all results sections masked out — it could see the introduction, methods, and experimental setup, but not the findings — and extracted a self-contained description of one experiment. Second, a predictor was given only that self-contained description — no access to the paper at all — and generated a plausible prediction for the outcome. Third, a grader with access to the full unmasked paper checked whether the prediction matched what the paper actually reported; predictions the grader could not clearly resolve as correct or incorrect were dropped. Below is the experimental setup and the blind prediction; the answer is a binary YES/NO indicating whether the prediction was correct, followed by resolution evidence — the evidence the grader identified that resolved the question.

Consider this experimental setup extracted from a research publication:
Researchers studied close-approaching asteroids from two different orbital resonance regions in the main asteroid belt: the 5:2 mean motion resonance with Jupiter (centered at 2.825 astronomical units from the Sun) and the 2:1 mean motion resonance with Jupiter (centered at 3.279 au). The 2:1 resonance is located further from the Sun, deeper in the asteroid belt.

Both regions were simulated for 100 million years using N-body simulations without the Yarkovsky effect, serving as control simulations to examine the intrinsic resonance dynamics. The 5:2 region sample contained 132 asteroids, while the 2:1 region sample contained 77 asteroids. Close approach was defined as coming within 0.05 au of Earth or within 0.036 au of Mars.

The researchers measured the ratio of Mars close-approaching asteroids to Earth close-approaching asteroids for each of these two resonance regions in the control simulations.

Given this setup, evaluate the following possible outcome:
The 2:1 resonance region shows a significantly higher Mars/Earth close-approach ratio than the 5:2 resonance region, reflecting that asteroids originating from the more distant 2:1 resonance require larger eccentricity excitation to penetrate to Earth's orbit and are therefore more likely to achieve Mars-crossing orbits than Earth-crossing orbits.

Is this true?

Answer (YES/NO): YES